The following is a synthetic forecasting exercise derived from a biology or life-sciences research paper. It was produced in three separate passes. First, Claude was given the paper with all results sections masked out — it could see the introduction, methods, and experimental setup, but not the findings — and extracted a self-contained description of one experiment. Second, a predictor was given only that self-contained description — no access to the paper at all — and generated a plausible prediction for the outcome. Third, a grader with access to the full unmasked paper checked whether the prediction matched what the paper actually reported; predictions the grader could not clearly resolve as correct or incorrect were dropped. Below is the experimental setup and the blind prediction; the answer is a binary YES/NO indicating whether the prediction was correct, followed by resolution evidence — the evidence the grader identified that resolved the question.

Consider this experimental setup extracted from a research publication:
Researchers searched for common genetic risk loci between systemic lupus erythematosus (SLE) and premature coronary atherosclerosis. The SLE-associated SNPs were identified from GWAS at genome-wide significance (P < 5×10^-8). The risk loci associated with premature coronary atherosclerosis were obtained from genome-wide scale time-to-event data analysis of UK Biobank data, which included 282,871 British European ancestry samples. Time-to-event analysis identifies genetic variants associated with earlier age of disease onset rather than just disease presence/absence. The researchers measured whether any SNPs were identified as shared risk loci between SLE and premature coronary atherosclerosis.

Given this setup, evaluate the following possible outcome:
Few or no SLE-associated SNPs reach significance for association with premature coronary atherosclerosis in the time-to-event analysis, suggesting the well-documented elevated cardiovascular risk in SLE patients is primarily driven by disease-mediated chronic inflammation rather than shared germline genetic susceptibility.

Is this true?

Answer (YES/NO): NO